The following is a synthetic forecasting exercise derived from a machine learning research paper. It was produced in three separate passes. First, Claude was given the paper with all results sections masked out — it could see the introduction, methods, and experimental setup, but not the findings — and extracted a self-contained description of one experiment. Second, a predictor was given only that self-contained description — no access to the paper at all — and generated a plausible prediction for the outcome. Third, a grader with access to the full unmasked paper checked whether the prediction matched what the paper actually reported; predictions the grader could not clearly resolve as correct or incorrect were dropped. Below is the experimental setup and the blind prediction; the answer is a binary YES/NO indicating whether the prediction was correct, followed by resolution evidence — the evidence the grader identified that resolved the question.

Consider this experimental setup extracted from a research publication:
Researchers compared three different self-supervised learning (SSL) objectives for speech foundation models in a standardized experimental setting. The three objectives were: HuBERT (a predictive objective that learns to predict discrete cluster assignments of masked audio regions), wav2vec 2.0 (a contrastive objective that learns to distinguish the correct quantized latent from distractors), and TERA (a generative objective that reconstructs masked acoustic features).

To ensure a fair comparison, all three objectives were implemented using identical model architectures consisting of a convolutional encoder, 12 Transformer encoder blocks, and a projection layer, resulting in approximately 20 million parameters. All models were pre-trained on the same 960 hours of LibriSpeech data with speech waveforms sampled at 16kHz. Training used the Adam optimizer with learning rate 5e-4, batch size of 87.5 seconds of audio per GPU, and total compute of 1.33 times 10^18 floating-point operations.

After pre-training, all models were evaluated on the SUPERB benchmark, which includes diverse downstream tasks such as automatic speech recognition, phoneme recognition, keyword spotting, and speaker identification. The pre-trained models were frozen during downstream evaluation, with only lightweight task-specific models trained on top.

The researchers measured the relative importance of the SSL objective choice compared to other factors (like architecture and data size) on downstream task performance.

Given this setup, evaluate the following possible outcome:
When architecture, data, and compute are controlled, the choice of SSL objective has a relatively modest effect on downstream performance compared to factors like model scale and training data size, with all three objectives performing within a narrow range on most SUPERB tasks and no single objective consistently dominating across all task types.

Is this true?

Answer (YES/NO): NO